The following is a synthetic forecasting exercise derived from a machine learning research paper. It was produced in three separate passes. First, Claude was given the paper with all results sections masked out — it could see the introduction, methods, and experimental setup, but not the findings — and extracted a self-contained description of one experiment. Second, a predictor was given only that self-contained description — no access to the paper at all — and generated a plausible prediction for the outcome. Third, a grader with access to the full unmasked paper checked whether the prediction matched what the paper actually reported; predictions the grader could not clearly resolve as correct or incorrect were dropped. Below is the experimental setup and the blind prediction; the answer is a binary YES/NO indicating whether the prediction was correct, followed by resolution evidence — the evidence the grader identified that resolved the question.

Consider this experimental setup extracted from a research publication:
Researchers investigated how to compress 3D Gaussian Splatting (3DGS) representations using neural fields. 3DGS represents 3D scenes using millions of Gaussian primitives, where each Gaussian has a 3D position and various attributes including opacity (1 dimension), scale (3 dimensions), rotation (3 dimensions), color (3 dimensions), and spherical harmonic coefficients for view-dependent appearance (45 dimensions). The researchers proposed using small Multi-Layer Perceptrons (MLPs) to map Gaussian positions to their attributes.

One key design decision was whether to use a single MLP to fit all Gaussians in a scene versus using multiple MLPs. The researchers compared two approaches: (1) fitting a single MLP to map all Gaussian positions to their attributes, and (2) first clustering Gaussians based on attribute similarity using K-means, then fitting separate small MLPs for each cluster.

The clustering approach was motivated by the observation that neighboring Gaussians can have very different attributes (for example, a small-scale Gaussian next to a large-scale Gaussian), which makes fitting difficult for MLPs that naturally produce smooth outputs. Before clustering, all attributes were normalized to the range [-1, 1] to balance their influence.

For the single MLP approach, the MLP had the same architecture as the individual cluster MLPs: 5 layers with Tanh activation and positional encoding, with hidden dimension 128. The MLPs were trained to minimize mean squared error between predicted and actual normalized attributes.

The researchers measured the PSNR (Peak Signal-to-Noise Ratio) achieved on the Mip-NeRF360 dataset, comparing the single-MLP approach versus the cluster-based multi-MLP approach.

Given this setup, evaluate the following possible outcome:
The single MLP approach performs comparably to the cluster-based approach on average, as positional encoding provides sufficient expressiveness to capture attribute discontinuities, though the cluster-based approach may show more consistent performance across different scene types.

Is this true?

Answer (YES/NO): NO